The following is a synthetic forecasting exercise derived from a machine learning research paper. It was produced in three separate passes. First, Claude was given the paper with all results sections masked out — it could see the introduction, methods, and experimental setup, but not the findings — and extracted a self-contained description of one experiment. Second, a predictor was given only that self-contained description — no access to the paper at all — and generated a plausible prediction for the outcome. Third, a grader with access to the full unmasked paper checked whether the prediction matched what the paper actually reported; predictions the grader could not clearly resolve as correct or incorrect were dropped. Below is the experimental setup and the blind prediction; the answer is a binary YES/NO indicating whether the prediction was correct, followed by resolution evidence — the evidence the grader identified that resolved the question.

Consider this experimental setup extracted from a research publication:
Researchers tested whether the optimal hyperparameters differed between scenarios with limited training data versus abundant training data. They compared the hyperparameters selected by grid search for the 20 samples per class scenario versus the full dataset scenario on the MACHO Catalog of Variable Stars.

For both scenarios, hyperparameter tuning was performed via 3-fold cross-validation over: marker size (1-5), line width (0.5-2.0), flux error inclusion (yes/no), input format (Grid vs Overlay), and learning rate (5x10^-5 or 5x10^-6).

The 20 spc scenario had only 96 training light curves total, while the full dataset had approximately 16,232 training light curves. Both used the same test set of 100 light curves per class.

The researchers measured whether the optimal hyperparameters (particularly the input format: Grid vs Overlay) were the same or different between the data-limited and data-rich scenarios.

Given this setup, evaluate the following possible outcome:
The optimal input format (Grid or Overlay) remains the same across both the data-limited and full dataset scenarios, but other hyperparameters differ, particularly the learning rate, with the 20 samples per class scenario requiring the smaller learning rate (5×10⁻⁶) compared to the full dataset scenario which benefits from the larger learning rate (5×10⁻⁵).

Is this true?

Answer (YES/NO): NO